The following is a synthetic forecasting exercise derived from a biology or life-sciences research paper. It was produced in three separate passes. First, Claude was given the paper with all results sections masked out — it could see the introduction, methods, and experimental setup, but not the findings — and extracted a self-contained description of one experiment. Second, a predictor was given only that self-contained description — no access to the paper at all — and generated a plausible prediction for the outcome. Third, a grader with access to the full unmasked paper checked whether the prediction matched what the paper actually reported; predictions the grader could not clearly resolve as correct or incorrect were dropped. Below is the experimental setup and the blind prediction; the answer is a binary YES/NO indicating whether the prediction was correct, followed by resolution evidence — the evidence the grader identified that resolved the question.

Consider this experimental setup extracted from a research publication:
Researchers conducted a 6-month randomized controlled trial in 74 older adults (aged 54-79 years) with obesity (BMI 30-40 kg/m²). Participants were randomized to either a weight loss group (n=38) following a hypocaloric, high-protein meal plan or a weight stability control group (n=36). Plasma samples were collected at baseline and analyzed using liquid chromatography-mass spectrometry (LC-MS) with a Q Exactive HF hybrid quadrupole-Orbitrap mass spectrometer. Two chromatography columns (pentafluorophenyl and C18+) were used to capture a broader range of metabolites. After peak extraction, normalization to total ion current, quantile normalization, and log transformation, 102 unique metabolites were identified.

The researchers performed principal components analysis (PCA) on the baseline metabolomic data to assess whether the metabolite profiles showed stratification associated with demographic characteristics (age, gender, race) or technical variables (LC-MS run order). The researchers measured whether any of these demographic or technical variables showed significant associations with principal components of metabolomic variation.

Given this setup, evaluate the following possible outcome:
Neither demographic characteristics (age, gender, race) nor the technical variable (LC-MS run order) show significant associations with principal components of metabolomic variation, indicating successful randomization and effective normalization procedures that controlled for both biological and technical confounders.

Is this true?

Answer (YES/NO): NO